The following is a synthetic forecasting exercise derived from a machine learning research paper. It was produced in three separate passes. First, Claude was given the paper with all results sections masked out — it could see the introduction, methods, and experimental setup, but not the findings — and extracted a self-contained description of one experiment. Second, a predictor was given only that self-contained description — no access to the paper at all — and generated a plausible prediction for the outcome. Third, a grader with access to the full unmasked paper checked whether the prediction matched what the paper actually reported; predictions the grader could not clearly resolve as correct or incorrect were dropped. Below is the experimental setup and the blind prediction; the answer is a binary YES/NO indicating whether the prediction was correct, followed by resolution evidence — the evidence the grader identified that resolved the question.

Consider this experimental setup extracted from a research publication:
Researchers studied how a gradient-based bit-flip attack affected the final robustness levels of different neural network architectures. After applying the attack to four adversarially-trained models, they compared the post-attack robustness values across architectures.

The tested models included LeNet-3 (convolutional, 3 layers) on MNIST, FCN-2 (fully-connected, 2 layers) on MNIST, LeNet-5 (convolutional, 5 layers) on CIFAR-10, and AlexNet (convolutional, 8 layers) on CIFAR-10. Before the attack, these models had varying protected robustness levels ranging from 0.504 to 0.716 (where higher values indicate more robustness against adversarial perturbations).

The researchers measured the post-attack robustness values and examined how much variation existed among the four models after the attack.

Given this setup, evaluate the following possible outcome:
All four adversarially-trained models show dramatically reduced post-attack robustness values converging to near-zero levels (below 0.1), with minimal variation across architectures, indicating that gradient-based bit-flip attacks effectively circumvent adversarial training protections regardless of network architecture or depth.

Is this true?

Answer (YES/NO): NO